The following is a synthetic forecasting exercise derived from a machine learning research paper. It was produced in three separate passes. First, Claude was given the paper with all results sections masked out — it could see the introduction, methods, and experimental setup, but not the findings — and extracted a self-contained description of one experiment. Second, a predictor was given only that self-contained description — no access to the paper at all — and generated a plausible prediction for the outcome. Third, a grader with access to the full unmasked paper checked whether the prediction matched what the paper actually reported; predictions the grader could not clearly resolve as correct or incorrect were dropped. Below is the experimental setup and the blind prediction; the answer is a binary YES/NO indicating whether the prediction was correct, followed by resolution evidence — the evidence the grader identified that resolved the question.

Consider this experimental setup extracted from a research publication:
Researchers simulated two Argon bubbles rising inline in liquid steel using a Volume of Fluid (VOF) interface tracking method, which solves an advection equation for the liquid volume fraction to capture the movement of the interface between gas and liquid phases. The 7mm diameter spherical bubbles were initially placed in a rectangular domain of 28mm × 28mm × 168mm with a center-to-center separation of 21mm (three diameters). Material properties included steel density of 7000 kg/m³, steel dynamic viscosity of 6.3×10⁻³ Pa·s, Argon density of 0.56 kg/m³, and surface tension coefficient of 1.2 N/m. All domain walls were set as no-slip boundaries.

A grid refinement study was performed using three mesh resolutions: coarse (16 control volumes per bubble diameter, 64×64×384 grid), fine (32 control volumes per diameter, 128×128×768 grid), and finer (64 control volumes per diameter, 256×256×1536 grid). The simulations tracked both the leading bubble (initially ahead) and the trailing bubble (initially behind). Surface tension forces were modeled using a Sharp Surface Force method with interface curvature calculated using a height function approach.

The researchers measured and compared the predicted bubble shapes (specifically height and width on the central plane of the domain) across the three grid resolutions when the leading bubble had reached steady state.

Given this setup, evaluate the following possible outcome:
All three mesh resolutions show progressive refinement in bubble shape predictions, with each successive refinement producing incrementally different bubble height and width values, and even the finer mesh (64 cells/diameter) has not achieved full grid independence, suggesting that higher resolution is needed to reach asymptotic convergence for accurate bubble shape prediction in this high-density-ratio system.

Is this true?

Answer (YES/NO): NO